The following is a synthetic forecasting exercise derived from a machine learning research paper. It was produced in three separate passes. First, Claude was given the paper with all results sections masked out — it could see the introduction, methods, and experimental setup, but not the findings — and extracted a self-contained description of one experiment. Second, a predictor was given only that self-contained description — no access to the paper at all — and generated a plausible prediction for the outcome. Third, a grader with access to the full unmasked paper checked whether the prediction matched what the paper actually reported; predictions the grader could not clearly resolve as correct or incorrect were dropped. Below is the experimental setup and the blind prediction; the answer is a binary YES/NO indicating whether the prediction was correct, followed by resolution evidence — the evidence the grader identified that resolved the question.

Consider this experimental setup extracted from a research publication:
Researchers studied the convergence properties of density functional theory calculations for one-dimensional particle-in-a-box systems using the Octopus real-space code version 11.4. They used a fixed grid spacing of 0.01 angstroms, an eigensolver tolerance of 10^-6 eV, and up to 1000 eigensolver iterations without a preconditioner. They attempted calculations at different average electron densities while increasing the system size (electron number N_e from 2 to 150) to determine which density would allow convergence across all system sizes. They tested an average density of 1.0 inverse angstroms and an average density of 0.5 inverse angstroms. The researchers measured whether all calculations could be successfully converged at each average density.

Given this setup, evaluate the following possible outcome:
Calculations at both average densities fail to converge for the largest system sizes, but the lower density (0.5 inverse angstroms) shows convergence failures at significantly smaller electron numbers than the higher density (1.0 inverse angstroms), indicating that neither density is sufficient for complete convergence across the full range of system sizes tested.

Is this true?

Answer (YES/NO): NO